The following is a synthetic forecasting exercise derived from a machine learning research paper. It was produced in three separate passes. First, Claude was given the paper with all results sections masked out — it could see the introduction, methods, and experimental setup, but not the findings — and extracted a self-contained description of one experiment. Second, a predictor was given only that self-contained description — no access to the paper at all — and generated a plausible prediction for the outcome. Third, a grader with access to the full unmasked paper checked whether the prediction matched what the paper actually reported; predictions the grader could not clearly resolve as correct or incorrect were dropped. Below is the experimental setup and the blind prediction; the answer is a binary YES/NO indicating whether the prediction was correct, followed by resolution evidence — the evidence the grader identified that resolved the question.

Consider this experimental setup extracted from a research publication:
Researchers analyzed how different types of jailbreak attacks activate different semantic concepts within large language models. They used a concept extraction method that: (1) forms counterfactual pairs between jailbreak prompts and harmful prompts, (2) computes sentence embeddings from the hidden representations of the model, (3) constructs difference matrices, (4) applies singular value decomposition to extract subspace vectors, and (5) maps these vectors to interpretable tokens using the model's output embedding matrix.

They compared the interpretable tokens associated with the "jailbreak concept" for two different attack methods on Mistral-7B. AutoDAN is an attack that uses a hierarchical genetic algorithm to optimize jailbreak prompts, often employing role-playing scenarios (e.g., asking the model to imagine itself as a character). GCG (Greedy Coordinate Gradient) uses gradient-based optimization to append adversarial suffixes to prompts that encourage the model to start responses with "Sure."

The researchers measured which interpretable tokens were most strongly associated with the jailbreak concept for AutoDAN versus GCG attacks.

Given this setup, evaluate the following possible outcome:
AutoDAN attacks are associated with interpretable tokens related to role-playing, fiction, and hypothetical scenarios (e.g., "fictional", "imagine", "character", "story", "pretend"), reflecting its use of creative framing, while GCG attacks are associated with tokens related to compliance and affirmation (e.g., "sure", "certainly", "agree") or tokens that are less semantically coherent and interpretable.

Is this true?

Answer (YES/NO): YES